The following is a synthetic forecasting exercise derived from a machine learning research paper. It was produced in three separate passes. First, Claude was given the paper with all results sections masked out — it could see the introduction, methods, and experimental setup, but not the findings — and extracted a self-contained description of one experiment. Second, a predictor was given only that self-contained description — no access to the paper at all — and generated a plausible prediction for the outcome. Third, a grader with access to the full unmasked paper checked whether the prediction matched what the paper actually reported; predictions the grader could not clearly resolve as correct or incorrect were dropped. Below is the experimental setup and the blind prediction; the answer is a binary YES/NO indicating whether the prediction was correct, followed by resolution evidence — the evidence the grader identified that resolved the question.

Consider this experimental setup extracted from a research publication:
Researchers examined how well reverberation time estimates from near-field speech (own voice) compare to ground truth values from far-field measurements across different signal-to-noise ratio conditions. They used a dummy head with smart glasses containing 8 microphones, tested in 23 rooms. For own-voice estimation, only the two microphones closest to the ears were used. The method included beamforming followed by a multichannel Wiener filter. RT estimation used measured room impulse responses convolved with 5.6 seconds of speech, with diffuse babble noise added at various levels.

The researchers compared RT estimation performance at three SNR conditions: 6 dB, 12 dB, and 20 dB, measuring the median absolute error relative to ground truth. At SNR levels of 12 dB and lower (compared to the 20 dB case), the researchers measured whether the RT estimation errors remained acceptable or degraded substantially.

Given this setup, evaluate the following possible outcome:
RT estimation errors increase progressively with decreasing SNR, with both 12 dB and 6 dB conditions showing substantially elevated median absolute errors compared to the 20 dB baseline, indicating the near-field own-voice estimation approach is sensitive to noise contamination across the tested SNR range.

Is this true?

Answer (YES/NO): YES